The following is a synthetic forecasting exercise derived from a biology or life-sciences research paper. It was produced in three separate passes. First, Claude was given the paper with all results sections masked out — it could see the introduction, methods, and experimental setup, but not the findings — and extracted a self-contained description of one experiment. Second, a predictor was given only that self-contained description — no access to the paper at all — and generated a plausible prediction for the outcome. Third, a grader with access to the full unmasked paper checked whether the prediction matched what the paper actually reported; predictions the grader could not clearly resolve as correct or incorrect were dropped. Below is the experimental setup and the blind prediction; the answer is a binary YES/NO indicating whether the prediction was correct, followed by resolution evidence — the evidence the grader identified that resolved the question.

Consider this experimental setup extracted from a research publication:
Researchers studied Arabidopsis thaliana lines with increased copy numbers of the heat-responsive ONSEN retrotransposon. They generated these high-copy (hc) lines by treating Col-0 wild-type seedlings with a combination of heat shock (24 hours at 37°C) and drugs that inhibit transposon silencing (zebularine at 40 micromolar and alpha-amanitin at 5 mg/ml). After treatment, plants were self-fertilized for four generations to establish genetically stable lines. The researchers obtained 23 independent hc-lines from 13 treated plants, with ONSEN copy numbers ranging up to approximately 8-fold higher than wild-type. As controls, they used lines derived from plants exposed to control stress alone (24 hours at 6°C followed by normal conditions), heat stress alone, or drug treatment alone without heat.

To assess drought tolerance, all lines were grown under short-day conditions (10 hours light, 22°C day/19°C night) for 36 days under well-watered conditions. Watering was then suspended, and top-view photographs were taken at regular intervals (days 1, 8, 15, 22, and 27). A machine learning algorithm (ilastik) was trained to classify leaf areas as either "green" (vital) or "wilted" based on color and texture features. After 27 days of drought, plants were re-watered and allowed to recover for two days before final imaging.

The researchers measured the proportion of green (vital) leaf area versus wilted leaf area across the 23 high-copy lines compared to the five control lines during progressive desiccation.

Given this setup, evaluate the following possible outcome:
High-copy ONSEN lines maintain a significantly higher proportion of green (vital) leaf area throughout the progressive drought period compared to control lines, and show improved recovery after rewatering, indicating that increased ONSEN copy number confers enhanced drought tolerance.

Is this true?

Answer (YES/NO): NO